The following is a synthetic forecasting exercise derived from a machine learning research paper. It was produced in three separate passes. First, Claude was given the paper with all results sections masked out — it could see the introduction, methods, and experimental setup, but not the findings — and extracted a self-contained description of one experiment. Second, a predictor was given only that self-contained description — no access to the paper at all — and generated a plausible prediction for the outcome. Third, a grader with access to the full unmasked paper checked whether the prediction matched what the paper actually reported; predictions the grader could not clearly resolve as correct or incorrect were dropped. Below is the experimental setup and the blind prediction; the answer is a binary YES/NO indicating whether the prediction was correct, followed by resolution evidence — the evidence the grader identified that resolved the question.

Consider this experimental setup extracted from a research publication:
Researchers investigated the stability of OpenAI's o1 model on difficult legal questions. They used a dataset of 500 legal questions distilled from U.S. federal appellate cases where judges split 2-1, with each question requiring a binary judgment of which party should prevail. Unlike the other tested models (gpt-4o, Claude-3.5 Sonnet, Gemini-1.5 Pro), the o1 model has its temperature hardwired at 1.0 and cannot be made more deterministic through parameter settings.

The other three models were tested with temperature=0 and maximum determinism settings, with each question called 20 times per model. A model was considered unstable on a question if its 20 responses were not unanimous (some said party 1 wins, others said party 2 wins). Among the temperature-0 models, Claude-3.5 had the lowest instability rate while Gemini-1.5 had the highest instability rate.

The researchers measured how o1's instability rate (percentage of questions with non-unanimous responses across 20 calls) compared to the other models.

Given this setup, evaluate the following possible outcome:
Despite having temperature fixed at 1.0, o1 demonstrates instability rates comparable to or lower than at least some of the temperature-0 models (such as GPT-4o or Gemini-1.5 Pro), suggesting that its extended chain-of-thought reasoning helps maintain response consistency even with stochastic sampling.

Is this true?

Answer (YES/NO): YES